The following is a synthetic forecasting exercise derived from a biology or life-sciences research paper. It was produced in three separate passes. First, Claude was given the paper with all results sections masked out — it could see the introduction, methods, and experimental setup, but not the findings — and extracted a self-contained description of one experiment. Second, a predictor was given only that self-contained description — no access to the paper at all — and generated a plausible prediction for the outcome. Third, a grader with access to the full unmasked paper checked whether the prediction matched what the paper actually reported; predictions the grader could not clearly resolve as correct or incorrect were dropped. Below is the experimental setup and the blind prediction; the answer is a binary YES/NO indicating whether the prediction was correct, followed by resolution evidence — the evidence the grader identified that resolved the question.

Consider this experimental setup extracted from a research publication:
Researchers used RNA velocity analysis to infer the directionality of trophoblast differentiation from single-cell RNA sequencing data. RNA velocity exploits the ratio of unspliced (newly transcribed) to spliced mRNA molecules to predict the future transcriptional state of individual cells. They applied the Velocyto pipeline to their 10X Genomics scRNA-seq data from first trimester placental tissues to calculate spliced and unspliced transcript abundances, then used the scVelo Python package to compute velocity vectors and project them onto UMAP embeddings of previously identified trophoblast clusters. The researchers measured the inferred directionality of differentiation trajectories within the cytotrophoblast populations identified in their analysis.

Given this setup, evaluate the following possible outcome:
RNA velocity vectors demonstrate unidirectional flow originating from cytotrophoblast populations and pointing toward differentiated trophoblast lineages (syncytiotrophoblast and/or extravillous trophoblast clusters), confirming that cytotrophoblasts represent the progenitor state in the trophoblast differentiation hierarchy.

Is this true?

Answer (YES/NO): YES